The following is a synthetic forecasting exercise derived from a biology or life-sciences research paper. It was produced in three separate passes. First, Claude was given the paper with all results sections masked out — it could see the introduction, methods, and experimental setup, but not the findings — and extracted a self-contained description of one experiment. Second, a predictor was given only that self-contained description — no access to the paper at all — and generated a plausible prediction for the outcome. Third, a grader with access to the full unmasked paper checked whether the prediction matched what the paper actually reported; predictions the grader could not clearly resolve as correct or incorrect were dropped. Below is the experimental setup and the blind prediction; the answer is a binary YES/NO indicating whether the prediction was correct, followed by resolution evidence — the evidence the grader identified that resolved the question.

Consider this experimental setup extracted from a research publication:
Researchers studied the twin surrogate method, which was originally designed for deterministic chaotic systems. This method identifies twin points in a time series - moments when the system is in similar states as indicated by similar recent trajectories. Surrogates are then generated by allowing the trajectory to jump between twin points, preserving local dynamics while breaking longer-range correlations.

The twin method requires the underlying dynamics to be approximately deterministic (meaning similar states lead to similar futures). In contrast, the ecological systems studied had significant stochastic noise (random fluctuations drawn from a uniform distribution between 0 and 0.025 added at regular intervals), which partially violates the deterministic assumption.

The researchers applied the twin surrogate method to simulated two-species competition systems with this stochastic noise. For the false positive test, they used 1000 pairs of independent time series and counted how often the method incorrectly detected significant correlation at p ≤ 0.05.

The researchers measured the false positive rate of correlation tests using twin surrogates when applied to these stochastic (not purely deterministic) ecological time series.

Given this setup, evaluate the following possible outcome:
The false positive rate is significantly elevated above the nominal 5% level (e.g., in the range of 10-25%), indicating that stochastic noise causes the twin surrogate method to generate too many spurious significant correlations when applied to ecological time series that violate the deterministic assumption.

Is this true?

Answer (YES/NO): YES